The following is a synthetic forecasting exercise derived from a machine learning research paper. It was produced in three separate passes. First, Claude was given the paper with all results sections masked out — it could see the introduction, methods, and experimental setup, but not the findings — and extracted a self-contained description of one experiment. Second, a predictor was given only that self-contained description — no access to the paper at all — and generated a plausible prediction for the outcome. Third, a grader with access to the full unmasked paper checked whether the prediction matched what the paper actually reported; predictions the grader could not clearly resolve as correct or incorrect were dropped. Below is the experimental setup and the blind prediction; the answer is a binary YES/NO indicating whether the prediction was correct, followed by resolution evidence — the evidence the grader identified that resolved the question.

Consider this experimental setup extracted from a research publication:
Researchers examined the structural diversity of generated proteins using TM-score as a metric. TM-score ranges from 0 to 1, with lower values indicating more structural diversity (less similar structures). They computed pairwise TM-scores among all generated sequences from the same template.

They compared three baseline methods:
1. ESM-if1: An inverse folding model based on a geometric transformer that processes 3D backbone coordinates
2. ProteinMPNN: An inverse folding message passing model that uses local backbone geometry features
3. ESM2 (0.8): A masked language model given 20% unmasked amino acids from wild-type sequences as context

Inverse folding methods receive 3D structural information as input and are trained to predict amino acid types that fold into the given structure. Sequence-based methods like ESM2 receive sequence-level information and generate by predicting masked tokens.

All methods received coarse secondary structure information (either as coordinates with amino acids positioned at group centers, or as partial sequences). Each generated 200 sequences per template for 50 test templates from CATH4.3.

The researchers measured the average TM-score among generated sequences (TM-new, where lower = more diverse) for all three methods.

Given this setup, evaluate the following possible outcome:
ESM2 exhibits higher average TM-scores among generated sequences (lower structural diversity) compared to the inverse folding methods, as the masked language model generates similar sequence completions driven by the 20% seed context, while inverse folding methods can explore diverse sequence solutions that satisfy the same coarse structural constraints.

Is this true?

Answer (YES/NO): NO